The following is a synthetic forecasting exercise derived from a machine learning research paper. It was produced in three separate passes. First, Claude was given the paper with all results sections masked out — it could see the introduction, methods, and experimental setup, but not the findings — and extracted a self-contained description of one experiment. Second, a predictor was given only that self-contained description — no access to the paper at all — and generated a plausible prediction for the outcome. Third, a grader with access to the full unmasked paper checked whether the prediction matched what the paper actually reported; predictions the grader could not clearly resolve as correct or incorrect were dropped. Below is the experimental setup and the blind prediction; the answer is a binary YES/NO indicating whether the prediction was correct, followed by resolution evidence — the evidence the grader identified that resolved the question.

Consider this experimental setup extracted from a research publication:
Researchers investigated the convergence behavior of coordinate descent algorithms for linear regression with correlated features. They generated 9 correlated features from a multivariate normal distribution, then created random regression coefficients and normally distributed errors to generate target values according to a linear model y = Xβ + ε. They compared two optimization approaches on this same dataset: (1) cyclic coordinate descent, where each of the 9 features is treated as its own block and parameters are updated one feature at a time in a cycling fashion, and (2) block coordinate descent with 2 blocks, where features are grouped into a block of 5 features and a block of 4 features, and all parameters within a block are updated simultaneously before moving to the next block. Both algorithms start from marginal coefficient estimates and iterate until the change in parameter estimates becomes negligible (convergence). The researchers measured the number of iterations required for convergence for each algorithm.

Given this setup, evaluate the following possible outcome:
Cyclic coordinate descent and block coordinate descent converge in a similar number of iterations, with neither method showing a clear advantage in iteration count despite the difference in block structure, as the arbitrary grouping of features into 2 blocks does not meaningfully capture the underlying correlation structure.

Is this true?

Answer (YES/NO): NO